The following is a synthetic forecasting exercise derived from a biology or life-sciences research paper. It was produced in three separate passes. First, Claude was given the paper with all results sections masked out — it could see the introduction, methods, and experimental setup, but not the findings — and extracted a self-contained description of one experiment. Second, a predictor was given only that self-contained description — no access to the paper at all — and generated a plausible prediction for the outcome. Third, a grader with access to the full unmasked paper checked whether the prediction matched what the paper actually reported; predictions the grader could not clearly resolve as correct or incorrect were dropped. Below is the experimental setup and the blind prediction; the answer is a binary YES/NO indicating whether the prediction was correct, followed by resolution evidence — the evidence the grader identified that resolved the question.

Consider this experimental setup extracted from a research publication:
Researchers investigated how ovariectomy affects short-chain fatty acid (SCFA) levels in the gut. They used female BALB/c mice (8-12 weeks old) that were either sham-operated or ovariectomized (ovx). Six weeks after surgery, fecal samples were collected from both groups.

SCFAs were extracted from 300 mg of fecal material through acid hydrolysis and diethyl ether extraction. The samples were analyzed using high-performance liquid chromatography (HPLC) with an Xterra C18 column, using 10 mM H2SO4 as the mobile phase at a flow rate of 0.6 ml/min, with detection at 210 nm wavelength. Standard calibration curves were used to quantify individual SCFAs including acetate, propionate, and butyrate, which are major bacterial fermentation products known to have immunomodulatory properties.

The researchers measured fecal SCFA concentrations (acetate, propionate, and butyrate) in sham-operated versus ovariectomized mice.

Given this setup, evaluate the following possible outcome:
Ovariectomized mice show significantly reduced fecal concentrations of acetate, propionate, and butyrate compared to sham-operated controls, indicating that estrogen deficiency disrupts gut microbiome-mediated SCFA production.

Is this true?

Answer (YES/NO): YES